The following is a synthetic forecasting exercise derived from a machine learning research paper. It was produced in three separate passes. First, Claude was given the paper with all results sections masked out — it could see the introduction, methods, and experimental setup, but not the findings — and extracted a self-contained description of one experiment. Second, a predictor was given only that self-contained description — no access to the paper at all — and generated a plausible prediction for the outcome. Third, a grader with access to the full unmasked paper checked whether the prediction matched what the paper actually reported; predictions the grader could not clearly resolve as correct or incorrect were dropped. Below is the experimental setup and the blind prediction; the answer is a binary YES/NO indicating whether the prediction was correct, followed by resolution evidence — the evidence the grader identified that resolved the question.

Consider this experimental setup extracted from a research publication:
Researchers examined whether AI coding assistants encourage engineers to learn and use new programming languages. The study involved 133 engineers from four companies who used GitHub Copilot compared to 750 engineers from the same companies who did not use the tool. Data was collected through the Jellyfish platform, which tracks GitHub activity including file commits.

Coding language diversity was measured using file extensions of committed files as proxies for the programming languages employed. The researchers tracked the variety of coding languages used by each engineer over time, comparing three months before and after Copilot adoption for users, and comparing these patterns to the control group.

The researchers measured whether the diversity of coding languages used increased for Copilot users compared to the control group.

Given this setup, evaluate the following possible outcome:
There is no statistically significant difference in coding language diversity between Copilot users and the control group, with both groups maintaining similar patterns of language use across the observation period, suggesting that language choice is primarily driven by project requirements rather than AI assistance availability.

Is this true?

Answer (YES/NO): YES